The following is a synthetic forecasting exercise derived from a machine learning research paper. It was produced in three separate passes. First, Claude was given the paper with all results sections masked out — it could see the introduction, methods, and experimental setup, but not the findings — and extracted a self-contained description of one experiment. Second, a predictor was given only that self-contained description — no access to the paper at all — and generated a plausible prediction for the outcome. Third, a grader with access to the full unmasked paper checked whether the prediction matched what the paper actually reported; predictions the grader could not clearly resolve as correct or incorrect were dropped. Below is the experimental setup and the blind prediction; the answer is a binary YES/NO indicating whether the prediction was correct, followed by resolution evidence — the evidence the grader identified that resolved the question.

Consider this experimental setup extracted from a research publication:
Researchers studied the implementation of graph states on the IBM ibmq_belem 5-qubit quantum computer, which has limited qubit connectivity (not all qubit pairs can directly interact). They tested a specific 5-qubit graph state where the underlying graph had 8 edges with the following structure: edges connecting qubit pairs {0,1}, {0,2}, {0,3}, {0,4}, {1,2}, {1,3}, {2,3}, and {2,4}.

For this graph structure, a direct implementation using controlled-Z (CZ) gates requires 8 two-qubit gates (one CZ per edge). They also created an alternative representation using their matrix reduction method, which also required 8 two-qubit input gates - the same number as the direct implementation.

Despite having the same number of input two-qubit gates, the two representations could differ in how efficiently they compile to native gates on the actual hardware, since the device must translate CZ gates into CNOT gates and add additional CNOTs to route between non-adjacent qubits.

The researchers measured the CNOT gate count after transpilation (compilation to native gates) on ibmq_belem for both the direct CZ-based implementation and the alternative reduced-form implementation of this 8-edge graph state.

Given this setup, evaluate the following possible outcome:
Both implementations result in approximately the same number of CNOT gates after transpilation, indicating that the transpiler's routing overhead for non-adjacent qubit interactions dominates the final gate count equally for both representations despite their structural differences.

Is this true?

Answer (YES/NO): NO